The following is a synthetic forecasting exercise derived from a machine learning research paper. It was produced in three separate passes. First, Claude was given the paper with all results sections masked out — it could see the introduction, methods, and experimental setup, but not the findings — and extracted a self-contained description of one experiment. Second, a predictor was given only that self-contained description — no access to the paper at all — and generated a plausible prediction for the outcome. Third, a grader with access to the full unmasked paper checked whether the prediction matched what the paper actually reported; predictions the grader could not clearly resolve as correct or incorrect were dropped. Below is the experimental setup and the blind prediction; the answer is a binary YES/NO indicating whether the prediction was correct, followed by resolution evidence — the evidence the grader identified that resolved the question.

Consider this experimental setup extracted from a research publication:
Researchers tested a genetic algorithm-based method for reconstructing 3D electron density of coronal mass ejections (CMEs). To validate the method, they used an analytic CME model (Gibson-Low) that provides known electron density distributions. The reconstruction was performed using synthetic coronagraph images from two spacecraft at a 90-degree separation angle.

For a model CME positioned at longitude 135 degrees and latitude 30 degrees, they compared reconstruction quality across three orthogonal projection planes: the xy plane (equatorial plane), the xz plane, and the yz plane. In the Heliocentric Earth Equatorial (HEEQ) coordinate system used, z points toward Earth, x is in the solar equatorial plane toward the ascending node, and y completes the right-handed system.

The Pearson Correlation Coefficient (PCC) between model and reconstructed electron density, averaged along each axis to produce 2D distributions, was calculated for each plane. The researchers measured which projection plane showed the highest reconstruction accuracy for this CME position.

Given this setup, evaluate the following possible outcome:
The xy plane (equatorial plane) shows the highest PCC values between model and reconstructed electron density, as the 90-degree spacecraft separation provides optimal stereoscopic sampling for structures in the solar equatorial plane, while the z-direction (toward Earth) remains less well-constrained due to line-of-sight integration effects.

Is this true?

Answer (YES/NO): YES